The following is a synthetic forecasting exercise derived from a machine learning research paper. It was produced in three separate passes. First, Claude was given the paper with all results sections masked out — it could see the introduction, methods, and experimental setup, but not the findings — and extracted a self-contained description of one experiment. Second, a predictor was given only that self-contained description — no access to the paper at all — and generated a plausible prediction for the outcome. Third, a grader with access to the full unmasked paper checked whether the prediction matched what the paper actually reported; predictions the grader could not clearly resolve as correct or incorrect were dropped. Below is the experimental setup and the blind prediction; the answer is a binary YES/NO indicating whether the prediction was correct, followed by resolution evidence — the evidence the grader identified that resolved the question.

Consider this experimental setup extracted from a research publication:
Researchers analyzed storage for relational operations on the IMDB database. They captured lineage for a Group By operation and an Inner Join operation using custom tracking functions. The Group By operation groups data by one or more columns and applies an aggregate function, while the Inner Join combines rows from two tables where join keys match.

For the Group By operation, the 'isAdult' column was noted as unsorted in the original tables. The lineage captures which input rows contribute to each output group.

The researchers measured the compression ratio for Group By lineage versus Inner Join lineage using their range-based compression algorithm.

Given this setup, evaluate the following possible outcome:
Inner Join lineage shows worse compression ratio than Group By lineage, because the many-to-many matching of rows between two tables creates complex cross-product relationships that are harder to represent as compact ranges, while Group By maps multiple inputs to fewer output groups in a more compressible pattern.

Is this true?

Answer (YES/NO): NO